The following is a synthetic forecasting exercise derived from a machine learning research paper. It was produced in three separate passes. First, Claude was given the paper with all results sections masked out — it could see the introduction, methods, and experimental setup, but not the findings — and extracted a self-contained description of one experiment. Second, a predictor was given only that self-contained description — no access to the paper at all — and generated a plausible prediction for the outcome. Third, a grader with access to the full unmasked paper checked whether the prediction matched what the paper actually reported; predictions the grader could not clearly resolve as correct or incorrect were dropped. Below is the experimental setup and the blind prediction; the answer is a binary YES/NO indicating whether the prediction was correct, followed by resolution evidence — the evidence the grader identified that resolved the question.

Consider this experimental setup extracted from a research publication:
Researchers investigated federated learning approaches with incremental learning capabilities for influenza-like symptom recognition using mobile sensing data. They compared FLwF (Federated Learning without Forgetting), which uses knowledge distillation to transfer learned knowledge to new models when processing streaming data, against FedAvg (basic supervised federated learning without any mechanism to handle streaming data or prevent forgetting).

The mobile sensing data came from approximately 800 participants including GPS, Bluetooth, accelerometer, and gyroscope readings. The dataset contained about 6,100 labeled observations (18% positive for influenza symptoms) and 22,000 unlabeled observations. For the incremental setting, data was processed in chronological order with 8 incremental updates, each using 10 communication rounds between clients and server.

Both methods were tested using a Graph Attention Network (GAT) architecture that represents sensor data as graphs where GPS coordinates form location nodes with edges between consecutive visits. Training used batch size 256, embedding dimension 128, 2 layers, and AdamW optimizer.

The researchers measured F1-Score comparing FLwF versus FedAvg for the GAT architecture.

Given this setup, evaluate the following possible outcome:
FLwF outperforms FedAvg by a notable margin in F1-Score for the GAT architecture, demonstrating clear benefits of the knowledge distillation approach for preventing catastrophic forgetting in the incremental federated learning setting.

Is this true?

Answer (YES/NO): YES